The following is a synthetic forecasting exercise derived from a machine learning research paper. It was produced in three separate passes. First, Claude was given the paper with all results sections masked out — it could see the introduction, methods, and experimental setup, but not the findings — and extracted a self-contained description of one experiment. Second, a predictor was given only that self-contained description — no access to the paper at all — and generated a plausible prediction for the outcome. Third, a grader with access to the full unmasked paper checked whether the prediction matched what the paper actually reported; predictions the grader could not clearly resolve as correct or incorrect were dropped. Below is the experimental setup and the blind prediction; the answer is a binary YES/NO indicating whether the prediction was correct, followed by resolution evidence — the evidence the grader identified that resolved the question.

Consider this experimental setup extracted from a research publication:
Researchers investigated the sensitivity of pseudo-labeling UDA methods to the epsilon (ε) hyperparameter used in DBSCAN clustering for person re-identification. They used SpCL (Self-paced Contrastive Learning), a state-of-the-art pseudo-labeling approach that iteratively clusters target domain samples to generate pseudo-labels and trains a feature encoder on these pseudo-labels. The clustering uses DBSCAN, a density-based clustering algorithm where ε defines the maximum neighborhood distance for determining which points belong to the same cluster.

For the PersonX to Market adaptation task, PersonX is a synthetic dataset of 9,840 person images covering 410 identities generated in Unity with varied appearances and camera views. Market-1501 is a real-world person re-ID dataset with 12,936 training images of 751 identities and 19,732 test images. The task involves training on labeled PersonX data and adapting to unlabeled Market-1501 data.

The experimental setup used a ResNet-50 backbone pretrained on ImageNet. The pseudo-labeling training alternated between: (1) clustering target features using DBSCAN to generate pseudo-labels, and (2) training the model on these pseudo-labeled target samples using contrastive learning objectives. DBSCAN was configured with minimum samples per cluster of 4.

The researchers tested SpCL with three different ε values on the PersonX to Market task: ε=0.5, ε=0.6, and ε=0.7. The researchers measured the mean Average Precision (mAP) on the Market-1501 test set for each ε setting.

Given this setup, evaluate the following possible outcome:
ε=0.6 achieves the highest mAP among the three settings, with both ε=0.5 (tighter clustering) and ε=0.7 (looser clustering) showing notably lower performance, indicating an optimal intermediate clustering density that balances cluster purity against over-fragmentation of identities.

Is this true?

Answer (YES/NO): NO